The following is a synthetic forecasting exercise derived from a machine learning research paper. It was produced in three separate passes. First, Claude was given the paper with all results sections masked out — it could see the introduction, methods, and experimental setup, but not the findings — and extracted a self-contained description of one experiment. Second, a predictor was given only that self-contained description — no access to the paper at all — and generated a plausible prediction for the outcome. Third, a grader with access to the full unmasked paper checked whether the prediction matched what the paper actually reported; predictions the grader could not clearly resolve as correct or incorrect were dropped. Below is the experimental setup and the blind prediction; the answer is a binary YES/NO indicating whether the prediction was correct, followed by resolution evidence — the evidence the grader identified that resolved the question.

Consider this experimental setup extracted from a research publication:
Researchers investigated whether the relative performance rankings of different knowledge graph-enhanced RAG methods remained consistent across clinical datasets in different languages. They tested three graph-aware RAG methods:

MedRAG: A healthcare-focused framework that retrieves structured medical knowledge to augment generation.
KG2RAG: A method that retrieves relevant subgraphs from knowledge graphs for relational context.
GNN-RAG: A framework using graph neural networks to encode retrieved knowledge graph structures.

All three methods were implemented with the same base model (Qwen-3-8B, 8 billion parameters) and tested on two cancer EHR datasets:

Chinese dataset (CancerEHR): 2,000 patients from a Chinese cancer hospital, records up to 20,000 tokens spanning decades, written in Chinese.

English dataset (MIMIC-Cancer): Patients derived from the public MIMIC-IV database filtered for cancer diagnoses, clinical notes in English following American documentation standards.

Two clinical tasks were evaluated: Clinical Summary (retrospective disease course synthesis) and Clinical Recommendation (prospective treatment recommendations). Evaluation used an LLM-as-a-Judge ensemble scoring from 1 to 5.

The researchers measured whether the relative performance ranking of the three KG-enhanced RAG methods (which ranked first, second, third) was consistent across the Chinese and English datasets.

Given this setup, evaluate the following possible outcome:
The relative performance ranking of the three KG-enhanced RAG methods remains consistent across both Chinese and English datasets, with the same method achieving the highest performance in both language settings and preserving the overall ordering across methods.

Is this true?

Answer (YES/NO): NO